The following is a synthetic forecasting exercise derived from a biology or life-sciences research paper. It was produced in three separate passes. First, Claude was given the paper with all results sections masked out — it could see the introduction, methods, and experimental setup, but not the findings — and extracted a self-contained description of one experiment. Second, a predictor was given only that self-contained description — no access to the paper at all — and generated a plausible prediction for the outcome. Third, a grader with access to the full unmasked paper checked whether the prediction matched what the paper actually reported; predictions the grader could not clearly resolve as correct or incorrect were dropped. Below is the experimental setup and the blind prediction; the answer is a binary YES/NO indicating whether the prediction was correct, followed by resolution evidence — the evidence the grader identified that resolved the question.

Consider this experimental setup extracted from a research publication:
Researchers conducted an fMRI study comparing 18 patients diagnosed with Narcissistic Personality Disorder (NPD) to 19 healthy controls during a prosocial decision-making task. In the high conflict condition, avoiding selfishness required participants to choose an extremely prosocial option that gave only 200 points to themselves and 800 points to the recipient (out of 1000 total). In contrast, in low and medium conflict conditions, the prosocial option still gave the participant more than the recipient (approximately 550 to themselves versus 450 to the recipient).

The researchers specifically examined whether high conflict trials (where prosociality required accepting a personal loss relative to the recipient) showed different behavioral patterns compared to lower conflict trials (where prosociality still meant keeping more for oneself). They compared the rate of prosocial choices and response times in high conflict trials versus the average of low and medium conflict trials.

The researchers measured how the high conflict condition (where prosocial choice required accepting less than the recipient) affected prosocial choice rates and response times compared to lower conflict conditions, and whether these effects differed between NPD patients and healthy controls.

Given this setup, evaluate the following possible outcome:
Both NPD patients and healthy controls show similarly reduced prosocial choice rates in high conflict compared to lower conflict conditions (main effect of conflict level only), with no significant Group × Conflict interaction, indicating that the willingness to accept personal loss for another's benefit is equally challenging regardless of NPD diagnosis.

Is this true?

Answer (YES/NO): NO